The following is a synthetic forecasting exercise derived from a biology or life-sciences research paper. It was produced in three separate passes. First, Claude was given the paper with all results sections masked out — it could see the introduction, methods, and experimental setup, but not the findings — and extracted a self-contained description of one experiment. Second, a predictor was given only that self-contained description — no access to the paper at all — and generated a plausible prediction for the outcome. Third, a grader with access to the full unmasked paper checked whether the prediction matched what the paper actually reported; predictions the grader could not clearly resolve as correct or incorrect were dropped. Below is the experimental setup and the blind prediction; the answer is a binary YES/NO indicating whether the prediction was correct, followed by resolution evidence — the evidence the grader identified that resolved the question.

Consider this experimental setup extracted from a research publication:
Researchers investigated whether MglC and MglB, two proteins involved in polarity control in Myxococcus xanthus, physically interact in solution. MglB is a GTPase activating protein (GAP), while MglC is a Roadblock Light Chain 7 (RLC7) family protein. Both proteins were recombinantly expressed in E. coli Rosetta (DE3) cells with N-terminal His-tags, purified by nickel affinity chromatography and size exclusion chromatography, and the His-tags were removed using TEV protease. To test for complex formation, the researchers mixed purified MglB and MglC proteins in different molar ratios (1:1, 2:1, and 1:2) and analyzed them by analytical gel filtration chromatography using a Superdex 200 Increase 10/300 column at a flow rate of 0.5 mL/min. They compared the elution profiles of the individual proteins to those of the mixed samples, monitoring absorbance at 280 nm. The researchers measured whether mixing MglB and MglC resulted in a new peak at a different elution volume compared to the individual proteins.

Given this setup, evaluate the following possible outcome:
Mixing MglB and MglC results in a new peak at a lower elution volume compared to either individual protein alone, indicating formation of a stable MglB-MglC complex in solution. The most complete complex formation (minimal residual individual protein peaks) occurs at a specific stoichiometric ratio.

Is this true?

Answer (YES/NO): YES